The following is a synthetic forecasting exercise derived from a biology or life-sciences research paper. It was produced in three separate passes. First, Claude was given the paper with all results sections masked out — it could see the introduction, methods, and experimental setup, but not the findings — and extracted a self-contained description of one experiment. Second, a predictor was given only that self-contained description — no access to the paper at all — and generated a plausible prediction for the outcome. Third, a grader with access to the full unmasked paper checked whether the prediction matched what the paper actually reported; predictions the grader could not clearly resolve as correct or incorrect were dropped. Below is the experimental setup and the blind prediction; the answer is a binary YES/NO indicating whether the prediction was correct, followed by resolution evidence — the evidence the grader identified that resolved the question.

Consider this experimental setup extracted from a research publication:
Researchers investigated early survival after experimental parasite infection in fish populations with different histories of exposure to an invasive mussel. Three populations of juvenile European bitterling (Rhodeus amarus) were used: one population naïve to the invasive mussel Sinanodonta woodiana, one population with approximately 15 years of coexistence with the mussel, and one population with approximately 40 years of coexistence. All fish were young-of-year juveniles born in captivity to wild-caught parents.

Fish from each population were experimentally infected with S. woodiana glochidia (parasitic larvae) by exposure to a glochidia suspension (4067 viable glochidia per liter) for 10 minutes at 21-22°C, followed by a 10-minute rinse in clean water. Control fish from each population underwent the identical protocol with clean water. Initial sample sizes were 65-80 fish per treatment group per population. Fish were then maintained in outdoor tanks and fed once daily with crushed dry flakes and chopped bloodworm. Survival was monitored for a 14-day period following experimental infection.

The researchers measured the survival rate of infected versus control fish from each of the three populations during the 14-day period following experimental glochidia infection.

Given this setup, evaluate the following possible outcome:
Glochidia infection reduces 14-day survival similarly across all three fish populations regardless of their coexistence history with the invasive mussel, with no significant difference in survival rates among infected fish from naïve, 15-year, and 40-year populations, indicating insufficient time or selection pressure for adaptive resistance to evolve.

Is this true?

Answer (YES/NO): NO